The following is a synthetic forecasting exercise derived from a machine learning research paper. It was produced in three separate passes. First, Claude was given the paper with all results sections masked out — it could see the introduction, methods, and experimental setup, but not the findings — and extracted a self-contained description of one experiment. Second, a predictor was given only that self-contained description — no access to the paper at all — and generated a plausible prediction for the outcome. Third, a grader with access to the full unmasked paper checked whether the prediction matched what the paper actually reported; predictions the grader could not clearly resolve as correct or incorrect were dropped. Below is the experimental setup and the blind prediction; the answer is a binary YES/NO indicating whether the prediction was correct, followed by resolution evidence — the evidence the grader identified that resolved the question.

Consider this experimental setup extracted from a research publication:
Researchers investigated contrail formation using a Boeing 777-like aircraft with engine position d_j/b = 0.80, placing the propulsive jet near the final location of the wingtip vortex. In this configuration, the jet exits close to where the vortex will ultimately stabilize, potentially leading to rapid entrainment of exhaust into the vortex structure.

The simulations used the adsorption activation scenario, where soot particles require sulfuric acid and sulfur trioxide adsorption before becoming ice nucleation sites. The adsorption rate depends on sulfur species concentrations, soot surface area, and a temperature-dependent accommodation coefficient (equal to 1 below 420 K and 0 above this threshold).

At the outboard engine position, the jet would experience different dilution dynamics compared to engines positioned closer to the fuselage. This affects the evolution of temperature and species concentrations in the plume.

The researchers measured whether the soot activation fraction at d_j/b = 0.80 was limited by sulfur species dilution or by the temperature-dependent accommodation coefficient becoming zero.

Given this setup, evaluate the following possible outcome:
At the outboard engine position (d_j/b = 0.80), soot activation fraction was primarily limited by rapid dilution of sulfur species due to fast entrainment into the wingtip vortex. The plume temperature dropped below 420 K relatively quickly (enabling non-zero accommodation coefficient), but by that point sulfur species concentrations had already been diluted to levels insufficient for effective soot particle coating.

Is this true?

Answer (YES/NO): YES